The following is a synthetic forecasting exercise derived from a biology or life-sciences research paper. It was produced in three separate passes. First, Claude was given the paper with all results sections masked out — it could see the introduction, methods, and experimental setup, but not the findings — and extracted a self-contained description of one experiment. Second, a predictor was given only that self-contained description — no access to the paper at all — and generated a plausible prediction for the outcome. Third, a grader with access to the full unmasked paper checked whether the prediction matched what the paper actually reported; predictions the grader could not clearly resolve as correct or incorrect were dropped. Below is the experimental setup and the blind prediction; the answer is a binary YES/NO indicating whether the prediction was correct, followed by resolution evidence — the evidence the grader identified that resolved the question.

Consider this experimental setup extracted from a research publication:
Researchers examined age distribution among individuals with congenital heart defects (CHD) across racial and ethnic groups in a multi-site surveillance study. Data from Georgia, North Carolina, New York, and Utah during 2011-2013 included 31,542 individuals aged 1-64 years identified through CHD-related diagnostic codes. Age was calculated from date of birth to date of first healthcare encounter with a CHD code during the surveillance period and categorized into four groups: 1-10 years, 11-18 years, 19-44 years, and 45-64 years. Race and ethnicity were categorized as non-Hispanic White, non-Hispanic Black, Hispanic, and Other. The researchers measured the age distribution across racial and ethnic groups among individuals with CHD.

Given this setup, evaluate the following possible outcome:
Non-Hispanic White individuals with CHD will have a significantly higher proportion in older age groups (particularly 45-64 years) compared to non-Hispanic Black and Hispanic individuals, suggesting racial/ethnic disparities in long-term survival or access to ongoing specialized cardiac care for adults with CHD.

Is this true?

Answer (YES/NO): YES